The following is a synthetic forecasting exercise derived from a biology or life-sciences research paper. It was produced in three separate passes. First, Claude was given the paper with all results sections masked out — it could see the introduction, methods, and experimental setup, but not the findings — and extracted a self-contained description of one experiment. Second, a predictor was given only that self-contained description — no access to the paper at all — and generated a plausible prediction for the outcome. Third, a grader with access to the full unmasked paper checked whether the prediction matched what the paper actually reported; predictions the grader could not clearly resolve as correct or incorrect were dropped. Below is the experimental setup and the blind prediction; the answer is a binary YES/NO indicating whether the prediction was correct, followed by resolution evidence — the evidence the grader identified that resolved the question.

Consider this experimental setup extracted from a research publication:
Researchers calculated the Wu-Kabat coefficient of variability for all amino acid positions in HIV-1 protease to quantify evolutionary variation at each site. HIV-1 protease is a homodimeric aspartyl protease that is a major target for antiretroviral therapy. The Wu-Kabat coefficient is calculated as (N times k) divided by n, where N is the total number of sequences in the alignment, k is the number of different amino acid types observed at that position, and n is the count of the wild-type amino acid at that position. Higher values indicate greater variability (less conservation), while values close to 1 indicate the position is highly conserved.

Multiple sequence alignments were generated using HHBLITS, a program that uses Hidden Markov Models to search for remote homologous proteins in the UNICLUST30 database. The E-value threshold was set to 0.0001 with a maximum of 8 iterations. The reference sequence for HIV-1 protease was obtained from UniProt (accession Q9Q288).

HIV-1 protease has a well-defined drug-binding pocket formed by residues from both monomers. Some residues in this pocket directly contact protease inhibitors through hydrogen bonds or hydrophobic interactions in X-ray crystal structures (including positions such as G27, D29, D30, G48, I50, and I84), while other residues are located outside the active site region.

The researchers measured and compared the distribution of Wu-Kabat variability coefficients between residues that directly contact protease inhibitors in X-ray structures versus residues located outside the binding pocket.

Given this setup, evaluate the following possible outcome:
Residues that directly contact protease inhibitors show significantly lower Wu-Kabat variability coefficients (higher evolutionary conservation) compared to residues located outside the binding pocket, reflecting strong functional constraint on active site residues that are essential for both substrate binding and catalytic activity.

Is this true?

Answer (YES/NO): NO